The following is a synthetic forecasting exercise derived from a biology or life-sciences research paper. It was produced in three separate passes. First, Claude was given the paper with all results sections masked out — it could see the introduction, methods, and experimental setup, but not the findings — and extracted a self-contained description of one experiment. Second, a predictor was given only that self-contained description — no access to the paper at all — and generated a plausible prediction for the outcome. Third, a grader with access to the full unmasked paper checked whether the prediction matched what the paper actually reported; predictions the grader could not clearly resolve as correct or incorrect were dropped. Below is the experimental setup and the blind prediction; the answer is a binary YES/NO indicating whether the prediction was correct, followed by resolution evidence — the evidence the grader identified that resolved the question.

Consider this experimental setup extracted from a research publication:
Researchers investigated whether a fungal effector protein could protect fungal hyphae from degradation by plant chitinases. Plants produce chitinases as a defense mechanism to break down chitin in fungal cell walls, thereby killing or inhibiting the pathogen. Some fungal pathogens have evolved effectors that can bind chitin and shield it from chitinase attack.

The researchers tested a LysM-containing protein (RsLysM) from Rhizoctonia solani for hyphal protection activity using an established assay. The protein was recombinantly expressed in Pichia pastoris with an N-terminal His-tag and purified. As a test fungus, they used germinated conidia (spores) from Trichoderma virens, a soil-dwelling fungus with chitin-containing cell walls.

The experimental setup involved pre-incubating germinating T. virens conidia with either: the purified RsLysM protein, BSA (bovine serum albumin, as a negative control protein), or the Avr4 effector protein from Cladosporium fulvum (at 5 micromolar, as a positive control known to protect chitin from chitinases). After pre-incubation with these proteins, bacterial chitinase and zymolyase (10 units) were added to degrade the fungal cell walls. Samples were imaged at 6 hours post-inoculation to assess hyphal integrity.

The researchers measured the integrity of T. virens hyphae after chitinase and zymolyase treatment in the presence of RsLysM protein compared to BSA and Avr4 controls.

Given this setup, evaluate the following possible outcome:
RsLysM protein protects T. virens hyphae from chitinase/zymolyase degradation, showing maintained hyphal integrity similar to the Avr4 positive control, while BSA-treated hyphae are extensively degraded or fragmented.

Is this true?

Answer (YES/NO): NO